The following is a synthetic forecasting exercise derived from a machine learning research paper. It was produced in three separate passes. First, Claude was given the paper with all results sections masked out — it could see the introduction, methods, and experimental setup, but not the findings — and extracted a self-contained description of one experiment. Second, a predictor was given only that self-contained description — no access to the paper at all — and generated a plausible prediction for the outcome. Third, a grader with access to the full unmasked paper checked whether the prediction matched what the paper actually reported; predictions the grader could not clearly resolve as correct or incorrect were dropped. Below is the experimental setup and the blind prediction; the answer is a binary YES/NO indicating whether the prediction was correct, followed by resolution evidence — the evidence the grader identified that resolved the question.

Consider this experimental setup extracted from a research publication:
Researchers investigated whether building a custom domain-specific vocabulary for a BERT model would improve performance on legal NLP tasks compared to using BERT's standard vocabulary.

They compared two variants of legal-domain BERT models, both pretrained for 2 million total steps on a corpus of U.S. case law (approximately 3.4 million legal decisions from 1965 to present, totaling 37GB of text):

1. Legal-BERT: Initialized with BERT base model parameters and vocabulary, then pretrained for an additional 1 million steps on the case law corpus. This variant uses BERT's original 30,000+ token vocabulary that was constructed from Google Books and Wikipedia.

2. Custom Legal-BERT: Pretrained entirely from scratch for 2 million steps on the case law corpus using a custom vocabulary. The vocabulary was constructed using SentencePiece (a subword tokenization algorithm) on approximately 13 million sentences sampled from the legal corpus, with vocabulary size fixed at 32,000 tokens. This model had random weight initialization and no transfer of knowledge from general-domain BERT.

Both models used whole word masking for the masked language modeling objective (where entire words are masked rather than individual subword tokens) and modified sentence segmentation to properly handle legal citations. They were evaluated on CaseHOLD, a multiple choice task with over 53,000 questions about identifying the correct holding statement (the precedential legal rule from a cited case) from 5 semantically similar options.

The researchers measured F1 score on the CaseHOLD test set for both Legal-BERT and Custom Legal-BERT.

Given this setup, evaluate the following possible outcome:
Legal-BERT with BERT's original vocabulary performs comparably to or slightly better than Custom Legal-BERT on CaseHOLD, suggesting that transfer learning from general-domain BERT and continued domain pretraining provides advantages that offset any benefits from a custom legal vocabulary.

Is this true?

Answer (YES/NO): NO